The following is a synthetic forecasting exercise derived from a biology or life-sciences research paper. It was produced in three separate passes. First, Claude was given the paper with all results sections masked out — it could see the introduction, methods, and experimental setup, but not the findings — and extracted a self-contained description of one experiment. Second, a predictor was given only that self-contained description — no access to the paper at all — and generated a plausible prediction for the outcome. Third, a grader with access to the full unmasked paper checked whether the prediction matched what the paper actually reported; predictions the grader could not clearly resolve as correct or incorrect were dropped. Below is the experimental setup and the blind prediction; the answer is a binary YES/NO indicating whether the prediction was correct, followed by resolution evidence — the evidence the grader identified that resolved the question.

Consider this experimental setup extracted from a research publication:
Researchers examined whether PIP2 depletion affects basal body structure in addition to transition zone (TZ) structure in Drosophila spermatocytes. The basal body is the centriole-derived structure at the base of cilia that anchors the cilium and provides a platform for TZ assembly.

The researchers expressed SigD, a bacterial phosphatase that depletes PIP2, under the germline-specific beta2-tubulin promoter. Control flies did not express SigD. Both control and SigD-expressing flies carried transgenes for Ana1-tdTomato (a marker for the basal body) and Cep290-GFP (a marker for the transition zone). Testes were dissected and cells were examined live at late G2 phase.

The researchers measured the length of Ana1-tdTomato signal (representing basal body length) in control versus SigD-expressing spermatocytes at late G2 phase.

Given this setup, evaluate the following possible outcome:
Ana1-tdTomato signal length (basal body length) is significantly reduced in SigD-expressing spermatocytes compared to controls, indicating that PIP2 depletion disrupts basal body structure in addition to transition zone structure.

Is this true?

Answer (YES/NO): NO